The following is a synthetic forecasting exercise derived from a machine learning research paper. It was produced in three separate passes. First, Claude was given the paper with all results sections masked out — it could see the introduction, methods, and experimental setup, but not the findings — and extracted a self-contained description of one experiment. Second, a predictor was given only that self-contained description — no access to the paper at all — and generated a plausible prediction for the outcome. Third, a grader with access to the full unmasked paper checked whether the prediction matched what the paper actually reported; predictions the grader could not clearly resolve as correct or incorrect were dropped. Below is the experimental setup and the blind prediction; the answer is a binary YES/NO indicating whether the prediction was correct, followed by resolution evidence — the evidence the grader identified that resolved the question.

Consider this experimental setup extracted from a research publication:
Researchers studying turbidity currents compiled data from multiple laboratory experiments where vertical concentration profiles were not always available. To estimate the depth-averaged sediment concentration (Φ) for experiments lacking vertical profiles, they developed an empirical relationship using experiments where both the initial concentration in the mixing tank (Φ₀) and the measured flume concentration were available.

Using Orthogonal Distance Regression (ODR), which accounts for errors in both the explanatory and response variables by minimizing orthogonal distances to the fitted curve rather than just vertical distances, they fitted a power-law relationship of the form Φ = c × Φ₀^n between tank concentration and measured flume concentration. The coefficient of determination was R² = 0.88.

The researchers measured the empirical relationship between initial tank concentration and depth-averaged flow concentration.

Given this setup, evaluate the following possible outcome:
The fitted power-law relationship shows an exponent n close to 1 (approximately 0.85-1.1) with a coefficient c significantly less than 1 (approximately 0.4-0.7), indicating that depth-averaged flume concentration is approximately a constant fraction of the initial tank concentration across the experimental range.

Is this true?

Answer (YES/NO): NO